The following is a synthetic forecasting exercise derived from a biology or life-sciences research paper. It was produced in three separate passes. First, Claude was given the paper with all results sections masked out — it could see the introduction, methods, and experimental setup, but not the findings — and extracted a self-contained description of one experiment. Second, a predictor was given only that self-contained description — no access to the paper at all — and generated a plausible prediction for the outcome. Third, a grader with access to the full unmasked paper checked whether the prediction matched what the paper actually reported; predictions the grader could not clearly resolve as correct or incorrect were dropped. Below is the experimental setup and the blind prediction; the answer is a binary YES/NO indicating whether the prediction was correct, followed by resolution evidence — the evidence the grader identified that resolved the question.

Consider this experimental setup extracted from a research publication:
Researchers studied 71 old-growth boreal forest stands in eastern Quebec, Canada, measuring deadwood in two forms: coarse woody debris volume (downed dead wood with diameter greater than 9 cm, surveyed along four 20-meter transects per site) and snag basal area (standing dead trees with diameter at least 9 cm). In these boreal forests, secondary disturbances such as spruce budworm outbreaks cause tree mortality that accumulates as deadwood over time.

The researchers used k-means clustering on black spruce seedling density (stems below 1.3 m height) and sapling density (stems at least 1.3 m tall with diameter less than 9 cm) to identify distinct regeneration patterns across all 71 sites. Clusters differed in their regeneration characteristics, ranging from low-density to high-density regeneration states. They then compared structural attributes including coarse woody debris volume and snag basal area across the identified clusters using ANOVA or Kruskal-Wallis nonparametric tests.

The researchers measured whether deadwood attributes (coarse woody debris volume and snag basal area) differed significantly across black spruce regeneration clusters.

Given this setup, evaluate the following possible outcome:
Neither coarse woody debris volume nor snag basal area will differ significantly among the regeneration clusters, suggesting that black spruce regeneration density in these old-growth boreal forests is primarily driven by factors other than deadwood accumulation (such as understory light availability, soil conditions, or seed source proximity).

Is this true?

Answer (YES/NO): YES